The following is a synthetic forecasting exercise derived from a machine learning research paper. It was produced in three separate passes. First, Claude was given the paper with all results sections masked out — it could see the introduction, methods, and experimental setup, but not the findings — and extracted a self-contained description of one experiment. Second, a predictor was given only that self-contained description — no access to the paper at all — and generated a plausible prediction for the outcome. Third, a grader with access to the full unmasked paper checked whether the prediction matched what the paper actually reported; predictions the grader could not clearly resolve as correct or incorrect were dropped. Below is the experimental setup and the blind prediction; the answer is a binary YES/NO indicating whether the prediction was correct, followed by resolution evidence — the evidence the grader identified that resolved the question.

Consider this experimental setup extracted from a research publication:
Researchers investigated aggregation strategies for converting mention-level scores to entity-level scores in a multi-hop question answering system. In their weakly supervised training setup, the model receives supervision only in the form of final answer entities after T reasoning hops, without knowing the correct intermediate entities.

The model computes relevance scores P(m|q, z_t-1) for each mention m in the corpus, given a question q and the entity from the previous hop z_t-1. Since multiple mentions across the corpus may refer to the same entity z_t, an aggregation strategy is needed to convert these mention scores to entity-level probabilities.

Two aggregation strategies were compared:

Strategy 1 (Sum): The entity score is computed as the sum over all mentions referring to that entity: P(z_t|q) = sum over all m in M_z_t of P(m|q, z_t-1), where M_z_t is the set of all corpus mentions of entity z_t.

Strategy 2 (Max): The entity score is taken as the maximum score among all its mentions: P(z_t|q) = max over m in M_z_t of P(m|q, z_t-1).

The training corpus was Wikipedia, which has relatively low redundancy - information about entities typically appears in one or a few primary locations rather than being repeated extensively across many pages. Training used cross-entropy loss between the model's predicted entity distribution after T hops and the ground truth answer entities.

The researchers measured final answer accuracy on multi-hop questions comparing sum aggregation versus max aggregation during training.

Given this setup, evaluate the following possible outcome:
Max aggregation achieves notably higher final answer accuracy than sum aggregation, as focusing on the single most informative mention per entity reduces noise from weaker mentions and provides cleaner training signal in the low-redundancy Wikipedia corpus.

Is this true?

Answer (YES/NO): YES